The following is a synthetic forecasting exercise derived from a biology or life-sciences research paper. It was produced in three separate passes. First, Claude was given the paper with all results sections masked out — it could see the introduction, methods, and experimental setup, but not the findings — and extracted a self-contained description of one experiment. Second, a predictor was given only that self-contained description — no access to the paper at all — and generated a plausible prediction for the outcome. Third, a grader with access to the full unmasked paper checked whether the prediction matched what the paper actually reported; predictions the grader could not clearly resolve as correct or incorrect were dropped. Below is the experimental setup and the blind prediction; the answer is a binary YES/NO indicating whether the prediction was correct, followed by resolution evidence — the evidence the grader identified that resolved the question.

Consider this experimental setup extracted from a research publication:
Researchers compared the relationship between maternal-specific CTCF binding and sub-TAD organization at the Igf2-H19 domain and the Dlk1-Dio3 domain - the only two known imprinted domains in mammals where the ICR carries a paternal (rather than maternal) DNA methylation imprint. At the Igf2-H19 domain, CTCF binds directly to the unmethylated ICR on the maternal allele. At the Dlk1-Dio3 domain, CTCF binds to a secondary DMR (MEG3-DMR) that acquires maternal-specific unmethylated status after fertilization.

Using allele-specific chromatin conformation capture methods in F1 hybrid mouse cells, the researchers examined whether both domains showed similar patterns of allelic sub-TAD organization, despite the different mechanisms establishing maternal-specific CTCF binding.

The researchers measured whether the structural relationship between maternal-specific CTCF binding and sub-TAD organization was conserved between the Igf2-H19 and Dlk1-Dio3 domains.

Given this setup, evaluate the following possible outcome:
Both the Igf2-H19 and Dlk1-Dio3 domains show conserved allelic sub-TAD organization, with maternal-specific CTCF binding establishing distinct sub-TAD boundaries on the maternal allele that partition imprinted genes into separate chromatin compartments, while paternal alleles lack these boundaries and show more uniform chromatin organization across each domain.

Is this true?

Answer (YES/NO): NO